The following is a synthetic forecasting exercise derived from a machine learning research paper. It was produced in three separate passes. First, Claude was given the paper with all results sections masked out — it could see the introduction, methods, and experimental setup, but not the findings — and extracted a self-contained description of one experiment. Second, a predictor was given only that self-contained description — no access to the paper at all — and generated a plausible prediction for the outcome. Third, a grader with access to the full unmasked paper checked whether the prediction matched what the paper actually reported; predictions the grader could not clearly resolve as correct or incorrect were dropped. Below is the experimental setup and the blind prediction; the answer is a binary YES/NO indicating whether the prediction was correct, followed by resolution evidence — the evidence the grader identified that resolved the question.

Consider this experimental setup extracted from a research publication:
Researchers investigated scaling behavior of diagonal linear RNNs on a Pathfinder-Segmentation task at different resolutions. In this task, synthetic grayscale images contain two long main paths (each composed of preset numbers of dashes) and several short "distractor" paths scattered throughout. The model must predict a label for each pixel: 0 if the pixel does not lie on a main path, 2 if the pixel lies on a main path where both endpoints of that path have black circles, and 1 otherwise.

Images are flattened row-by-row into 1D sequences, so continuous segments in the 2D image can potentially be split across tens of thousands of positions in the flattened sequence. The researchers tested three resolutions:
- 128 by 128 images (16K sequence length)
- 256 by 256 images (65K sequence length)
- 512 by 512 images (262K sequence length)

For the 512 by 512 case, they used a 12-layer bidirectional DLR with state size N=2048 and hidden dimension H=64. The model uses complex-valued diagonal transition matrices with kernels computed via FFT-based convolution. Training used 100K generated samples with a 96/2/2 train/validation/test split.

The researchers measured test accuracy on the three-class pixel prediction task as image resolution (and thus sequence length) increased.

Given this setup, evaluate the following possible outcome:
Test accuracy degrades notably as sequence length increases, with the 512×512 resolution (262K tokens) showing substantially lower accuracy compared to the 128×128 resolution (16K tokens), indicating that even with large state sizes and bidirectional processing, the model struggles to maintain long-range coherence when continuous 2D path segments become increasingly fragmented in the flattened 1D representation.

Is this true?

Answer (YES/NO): YES